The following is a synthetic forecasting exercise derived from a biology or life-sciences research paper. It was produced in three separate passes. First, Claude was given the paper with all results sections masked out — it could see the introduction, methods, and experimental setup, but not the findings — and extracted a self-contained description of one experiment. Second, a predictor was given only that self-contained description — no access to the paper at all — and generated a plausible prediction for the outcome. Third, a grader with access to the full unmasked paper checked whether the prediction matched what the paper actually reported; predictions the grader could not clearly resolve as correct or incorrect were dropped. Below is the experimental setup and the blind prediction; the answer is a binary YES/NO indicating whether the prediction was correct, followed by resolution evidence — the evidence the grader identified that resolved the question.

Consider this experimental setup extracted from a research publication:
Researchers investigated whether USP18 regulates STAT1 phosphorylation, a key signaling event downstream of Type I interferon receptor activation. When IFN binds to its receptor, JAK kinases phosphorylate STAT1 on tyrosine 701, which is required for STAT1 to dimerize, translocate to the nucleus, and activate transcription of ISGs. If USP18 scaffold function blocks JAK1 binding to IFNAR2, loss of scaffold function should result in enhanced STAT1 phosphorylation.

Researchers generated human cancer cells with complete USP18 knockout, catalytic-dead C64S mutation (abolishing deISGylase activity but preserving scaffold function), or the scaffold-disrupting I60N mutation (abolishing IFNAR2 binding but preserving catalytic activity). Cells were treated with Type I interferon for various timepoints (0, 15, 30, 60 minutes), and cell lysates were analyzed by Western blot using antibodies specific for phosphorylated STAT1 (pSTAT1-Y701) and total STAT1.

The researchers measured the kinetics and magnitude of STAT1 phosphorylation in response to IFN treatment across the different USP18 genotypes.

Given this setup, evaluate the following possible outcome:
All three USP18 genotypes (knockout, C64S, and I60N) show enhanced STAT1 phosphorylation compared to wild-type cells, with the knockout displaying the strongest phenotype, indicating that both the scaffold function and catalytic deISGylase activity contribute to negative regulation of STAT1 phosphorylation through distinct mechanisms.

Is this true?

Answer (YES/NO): NO